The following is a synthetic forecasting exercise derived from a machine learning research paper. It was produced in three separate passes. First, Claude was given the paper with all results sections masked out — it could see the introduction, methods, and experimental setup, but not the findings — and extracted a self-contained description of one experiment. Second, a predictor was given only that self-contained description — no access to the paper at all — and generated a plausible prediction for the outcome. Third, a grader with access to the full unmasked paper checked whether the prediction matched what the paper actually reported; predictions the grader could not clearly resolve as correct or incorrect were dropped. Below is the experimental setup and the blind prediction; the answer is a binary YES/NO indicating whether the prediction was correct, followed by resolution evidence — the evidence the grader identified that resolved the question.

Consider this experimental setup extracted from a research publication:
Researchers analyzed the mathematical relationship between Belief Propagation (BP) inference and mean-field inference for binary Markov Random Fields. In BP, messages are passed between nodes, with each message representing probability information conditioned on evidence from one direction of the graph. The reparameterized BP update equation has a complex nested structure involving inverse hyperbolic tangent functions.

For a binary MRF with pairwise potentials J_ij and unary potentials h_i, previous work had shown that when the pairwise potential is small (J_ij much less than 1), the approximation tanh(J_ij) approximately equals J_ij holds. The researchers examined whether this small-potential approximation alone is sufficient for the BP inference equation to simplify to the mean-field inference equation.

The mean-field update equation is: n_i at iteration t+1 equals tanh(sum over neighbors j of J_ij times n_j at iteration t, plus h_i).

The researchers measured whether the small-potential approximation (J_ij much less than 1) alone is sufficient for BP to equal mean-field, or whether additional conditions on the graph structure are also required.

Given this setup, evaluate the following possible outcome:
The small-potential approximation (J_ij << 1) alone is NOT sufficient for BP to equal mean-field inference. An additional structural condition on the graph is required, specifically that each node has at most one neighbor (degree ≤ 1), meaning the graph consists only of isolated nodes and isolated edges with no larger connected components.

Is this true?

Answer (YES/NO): NO